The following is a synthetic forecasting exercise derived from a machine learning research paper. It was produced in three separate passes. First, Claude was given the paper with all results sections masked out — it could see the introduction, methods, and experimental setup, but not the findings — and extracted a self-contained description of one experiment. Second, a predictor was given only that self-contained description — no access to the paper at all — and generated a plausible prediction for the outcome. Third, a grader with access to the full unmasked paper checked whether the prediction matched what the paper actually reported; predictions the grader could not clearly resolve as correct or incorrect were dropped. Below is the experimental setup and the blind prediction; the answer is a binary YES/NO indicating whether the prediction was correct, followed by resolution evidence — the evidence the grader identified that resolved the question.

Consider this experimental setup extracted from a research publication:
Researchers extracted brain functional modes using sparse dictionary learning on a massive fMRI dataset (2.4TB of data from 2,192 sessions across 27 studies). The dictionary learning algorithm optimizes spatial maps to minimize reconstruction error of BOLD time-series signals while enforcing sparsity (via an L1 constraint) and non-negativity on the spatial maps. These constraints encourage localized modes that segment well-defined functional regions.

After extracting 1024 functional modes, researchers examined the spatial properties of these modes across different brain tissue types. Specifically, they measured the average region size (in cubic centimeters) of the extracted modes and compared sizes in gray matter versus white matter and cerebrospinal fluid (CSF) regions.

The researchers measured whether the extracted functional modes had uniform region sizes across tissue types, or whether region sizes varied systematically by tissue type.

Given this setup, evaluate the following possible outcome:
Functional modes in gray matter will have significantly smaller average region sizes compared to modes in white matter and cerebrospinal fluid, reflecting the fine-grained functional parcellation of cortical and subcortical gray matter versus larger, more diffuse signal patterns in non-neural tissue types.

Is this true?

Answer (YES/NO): YES